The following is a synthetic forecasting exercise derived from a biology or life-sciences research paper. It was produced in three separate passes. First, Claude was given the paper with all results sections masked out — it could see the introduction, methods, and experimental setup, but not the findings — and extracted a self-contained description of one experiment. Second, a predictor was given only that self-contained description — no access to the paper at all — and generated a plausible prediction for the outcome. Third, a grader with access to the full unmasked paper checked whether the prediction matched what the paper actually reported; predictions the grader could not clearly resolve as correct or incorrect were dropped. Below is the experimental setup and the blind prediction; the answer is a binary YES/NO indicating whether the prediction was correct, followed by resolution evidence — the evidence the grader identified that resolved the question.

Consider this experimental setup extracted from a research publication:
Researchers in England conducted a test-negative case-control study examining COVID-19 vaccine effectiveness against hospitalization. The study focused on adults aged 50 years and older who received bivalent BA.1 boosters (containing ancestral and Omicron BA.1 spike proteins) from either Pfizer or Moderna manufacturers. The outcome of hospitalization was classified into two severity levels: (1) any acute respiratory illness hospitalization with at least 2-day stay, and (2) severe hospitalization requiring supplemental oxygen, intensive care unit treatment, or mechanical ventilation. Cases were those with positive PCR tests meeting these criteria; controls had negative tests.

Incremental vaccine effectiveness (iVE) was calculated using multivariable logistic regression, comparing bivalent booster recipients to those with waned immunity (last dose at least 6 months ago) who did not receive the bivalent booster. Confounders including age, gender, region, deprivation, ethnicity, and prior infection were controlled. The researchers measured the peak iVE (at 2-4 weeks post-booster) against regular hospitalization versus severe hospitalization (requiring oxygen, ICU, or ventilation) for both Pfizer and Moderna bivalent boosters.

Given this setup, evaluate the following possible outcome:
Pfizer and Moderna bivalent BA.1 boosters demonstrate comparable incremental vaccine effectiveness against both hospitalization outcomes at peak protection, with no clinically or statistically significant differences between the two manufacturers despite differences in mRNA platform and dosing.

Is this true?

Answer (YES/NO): YES